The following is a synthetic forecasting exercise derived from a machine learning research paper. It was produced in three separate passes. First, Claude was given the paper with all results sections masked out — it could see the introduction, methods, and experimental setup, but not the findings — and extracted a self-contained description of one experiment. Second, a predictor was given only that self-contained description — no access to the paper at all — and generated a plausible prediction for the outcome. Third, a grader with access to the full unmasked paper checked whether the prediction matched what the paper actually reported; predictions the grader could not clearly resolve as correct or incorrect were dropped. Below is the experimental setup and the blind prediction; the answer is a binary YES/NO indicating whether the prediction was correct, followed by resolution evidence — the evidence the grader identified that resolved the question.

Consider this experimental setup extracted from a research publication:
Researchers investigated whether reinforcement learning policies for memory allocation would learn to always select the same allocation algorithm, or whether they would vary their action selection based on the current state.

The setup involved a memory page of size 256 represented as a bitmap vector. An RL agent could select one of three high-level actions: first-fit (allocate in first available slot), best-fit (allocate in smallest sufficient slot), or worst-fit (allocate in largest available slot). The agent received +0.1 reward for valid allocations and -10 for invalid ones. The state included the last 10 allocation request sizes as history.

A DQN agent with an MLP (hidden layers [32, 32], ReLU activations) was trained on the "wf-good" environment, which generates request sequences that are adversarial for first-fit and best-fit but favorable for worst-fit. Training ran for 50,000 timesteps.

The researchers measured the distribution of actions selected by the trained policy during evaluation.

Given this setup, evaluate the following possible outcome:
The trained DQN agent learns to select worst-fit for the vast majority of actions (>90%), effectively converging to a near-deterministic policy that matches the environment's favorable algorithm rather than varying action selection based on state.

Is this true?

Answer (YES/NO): NO